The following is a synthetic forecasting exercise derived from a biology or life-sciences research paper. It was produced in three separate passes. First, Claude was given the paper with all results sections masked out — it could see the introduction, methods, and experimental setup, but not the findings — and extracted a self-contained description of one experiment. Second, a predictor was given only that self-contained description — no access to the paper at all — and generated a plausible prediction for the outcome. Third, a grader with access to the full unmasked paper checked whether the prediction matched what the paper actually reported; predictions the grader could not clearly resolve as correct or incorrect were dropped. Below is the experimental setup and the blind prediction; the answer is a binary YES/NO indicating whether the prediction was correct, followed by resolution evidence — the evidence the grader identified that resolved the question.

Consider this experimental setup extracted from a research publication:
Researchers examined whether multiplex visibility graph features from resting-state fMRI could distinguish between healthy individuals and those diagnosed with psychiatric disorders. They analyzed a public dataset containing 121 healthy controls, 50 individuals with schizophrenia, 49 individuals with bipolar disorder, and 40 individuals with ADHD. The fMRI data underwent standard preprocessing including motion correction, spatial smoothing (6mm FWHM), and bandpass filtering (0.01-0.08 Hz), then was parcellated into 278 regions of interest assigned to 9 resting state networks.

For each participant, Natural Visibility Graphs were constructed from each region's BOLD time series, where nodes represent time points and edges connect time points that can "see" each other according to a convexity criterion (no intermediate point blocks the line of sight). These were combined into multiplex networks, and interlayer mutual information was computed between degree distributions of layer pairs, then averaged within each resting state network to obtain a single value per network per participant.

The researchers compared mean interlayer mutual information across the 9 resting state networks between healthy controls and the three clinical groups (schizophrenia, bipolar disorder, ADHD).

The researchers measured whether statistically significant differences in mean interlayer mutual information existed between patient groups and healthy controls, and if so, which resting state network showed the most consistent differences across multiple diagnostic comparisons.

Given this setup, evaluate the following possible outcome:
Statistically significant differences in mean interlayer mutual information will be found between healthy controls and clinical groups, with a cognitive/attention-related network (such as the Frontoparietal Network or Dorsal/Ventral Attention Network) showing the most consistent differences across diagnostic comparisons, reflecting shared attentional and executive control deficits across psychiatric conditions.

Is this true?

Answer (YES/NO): NO